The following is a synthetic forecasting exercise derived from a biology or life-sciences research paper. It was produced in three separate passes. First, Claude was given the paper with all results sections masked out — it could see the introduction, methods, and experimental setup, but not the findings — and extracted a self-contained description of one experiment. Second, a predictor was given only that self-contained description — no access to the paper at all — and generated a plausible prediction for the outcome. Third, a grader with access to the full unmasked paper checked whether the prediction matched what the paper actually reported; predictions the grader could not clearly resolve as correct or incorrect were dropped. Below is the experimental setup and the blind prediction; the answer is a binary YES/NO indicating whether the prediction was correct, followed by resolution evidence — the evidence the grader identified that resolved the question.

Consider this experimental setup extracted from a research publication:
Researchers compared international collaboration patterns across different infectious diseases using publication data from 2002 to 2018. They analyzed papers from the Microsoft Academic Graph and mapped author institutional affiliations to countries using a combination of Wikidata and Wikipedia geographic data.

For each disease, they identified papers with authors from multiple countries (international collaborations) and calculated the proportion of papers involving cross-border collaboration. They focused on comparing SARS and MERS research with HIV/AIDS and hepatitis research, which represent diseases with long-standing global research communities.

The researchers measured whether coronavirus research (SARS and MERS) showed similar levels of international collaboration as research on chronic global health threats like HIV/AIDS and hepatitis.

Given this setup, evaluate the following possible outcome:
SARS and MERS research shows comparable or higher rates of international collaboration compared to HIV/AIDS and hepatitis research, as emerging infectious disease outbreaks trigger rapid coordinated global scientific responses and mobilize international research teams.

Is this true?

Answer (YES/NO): NO